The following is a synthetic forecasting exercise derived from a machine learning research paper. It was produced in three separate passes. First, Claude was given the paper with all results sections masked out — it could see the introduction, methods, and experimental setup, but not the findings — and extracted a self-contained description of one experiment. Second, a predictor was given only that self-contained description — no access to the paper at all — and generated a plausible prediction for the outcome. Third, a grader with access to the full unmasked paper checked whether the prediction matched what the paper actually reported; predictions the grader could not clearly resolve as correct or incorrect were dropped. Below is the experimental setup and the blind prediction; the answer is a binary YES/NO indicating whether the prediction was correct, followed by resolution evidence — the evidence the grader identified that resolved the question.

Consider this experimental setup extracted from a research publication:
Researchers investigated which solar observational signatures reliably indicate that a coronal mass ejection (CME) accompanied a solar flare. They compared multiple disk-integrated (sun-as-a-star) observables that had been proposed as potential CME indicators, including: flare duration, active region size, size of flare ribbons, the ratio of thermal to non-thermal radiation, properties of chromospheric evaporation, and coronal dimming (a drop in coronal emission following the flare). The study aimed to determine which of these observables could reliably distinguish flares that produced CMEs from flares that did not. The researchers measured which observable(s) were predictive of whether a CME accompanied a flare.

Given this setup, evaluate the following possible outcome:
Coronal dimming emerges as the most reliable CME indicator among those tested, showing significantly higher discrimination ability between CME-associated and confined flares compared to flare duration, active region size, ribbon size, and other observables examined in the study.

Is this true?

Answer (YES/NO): YES